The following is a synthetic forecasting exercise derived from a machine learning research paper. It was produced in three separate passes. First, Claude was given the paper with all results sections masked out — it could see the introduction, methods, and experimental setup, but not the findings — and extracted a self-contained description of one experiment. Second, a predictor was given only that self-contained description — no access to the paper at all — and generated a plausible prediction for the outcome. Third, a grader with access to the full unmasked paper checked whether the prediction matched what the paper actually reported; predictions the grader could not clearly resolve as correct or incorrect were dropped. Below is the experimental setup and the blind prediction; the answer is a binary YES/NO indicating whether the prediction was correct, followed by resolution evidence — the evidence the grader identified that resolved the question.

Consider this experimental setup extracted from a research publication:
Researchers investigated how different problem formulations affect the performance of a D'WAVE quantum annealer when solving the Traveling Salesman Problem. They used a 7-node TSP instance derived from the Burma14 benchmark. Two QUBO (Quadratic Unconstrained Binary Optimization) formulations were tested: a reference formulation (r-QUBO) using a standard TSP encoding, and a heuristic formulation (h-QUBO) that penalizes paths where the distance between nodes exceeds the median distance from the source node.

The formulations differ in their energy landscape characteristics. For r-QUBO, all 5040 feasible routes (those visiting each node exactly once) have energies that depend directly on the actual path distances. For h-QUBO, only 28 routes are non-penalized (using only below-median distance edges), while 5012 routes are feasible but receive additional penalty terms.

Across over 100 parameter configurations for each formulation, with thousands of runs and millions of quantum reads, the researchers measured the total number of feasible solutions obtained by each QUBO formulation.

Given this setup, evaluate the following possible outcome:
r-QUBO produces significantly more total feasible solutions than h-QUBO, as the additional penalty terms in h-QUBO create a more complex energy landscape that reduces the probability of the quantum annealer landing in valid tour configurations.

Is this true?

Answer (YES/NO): YES